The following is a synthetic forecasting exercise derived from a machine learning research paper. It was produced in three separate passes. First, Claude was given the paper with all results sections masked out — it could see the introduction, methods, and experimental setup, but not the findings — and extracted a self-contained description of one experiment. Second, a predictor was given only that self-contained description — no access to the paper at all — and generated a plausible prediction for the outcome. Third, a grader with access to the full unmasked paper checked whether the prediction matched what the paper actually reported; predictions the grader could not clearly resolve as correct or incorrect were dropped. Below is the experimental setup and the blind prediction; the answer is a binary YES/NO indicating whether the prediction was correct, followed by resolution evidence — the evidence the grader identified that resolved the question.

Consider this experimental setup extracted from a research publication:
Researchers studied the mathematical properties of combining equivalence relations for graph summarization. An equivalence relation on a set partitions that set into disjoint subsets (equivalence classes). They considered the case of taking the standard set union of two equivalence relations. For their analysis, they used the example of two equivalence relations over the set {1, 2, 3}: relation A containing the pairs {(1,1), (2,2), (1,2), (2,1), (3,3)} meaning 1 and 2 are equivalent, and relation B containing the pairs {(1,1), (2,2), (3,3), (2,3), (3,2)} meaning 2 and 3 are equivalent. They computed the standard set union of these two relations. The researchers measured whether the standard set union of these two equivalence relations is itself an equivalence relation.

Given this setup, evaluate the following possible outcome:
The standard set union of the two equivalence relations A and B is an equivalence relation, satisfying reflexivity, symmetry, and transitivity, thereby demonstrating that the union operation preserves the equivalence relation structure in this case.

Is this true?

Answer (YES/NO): NO